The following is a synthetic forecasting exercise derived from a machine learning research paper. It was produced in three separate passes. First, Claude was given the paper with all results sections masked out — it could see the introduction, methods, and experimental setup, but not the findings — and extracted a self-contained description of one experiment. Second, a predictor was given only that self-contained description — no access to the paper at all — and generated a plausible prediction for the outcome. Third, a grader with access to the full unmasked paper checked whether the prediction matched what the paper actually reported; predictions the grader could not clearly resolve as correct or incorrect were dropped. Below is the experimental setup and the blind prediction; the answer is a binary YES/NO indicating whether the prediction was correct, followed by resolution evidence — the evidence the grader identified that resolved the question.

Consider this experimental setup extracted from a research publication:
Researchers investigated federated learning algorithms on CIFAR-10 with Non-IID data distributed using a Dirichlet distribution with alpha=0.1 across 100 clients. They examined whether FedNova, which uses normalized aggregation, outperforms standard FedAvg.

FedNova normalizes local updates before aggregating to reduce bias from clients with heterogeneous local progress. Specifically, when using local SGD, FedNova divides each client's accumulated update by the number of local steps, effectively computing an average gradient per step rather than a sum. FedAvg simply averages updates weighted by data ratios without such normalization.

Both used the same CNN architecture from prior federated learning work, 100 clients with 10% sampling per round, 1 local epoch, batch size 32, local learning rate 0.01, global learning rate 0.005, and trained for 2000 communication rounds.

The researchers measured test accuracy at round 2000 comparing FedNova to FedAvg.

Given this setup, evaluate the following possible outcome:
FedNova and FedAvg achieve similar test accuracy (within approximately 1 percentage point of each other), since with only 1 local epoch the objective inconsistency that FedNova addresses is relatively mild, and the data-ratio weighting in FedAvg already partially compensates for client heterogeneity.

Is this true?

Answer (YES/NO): NO